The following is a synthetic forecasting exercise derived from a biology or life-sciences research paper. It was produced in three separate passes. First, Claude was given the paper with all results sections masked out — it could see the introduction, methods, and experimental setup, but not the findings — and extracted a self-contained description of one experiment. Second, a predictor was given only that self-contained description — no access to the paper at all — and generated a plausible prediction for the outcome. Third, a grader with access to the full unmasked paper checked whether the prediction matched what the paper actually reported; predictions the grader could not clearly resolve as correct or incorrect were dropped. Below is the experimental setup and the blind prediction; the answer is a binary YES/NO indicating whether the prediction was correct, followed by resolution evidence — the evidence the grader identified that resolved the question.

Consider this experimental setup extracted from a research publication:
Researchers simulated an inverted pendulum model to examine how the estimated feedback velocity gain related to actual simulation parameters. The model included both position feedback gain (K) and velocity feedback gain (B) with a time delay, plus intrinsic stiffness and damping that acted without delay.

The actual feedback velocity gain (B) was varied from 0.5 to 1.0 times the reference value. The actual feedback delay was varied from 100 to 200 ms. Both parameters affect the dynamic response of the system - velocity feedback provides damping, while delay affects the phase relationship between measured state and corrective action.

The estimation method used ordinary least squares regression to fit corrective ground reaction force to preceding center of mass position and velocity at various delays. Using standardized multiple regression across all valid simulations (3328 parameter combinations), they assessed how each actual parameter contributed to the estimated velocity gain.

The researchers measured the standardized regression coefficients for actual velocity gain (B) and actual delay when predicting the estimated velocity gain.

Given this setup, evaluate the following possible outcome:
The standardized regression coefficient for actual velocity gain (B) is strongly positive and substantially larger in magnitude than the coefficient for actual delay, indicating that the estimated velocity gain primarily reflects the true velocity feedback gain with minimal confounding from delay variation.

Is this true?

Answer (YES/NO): YES